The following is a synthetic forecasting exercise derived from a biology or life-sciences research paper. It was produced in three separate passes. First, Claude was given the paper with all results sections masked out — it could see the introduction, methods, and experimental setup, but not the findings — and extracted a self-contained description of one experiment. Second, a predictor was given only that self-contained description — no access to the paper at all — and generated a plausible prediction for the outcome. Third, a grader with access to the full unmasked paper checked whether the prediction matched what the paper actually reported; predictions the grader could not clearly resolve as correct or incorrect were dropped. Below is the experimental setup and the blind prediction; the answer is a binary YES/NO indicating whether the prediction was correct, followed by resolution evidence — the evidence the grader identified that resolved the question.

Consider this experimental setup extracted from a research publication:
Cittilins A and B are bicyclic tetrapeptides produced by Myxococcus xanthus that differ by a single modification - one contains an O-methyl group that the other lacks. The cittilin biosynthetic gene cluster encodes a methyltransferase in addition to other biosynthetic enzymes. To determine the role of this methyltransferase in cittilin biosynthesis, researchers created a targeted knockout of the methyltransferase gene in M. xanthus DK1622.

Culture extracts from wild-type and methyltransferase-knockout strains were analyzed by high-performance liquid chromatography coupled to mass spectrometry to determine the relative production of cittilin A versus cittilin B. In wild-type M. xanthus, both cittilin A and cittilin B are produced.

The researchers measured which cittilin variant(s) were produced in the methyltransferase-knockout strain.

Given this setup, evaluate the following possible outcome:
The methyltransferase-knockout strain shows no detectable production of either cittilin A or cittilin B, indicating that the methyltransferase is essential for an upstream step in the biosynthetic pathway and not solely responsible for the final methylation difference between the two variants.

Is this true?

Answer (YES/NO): NO